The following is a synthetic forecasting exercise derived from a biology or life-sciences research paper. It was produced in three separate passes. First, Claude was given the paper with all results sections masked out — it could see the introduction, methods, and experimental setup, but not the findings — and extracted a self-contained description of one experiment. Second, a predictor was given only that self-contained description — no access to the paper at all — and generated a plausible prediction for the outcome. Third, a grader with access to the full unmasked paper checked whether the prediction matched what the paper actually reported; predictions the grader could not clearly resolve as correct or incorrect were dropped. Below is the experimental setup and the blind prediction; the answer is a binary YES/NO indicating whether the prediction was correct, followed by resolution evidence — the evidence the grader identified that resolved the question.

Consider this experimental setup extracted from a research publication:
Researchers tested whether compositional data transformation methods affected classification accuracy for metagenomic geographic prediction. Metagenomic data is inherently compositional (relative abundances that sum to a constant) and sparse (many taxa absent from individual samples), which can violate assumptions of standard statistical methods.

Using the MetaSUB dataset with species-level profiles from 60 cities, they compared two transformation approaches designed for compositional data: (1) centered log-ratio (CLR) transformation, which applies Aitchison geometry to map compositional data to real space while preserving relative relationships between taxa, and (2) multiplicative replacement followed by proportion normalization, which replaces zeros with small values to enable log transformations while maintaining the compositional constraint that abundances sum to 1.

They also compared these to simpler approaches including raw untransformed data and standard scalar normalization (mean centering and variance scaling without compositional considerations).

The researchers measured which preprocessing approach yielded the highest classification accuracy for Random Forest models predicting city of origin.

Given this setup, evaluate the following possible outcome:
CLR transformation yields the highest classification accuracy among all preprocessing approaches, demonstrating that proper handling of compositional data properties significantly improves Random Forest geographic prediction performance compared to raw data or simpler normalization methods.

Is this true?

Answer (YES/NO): NO